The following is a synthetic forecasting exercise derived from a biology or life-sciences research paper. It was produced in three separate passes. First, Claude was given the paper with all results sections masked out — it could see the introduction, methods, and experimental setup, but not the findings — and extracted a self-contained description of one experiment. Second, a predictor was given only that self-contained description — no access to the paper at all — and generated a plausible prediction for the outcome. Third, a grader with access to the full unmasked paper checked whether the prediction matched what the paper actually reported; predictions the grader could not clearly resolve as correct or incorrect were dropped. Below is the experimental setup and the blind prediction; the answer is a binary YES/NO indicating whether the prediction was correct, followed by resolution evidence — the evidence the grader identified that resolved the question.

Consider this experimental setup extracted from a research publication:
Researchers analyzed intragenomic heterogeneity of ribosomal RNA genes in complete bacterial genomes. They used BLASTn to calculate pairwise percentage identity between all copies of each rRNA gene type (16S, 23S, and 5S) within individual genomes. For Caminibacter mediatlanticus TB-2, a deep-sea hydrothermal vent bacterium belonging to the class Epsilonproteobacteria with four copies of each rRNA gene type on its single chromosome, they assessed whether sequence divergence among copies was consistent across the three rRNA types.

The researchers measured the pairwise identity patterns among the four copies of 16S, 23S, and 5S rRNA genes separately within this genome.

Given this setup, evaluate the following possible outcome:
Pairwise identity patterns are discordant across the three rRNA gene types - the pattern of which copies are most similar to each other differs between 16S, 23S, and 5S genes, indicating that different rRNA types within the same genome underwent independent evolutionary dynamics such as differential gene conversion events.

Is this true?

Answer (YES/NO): YES